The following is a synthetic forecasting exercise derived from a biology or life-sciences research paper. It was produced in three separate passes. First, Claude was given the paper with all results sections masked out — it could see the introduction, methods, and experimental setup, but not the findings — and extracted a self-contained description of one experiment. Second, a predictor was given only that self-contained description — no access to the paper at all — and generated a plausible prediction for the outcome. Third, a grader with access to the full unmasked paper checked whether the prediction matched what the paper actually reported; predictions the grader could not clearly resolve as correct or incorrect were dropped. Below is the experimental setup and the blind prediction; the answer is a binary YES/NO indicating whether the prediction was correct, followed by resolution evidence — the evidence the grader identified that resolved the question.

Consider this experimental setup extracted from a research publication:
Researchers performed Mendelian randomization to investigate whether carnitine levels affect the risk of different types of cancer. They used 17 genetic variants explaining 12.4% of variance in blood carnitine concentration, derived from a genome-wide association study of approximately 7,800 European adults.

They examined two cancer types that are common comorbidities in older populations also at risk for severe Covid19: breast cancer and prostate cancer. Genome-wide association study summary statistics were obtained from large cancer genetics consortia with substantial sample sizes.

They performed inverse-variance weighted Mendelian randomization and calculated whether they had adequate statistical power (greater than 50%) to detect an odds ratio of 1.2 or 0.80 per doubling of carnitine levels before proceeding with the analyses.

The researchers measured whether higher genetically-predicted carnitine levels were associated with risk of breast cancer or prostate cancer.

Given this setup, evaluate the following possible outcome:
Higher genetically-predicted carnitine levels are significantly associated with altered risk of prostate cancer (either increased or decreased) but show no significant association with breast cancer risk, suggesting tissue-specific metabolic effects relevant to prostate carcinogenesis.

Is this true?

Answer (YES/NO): NO